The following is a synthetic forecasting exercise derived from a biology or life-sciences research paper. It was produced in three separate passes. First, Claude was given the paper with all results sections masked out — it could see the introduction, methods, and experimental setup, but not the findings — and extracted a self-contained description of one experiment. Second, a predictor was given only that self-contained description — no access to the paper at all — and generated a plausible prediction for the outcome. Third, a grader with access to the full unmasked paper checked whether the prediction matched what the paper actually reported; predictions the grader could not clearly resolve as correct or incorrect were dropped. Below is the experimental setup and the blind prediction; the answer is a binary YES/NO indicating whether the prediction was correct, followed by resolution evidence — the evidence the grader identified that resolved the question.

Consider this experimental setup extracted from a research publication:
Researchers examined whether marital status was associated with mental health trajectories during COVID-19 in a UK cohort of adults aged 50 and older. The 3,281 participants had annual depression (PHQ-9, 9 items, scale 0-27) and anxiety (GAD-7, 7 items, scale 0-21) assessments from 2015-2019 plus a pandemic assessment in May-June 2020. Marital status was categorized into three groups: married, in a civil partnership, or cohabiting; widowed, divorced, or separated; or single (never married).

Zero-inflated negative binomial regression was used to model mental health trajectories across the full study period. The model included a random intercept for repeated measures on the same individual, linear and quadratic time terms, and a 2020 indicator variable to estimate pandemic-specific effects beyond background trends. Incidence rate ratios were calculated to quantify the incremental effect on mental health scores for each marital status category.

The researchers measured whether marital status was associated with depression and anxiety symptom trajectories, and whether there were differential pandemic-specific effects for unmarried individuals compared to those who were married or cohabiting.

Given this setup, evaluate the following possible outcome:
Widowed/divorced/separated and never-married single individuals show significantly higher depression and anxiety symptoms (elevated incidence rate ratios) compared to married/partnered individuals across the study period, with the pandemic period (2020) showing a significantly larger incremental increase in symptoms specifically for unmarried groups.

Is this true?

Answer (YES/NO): NO